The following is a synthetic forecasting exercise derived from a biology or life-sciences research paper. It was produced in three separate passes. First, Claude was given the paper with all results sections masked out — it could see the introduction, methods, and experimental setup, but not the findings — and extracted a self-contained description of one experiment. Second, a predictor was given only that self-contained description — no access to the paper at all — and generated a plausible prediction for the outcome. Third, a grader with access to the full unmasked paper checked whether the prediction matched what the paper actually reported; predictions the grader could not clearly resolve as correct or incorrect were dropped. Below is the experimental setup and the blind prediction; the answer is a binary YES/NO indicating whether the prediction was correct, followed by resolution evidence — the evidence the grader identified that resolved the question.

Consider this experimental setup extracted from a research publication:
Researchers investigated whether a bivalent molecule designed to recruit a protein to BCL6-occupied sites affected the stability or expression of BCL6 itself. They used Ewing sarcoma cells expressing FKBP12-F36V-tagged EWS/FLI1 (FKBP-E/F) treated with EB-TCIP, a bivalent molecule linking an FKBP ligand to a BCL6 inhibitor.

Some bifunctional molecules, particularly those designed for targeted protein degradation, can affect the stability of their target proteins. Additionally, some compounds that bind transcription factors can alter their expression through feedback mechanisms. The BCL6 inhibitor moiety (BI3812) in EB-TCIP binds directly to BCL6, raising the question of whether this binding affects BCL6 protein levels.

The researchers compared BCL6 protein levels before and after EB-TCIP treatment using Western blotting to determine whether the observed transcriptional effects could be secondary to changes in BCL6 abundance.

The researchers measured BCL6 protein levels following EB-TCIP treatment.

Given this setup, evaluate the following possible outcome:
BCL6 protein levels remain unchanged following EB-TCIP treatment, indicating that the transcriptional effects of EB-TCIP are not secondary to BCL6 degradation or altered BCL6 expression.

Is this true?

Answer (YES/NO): NO